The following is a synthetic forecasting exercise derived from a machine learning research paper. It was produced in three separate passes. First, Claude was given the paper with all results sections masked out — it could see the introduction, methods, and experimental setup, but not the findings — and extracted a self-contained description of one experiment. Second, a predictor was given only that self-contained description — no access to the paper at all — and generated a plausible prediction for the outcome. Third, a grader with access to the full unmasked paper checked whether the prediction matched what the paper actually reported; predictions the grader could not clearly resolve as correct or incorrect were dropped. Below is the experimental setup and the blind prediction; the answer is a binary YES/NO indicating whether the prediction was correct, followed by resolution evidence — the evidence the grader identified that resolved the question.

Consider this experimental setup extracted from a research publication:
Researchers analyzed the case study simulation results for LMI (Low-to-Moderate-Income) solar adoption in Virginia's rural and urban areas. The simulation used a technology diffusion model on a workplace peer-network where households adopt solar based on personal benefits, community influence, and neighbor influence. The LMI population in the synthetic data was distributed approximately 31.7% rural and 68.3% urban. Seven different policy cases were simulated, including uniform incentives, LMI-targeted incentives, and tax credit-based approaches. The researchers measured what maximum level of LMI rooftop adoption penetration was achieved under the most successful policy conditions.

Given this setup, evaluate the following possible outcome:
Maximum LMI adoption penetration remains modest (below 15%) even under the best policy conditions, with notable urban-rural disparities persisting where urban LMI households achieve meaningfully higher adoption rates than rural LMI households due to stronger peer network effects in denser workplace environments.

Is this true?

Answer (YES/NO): NO